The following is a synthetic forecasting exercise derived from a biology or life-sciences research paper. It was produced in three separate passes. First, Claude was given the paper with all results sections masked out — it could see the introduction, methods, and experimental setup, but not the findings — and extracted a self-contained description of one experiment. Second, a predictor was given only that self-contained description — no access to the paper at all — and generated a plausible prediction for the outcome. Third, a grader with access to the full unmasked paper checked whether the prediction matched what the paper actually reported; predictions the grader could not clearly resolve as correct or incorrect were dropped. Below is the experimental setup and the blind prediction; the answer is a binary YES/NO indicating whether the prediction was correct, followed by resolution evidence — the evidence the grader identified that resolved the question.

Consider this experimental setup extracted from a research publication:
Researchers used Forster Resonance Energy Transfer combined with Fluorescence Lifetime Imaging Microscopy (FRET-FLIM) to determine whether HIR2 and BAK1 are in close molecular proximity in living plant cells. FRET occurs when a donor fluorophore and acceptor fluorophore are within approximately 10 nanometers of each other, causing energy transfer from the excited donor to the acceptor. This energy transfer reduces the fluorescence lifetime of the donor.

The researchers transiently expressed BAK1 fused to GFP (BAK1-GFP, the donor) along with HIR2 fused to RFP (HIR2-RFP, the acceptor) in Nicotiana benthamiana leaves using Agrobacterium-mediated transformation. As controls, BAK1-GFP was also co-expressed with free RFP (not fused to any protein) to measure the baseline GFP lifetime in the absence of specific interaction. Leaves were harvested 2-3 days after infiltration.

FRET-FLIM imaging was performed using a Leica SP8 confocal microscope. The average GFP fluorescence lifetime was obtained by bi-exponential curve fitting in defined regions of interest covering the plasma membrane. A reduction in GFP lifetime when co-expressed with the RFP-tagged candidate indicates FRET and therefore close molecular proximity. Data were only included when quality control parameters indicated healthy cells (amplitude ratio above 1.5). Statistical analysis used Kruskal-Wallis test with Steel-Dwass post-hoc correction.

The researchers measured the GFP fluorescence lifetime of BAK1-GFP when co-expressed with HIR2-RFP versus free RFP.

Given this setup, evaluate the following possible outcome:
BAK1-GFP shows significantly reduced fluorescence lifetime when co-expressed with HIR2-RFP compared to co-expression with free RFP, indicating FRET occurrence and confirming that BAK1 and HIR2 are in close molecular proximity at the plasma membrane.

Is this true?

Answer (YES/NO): YES